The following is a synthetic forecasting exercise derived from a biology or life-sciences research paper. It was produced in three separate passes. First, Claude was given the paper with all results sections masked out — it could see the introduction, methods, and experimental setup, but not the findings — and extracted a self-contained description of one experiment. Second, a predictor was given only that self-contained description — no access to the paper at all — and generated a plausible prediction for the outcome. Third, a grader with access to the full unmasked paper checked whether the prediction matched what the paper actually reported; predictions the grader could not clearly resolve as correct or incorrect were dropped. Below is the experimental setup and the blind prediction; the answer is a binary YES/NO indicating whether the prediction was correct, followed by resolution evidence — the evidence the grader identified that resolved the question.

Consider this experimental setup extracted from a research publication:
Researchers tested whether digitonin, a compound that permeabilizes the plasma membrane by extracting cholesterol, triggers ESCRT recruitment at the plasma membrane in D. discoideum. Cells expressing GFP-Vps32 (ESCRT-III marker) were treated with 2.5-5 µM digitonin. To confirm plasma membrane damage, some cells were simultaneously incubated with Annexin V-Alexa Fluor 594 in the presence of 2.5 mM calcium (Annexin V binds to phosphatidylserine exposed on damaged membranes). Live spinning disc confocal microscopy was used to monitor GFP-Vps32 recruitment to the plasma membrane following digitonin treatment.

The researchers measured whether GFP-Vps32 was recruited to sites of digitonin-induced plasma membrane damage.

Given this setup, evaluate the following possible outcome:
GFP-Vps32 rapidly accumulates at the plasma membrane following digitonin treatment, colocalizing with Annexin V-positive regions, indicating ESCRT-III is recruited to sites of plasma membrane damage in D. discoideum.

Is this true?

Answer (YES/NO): YES